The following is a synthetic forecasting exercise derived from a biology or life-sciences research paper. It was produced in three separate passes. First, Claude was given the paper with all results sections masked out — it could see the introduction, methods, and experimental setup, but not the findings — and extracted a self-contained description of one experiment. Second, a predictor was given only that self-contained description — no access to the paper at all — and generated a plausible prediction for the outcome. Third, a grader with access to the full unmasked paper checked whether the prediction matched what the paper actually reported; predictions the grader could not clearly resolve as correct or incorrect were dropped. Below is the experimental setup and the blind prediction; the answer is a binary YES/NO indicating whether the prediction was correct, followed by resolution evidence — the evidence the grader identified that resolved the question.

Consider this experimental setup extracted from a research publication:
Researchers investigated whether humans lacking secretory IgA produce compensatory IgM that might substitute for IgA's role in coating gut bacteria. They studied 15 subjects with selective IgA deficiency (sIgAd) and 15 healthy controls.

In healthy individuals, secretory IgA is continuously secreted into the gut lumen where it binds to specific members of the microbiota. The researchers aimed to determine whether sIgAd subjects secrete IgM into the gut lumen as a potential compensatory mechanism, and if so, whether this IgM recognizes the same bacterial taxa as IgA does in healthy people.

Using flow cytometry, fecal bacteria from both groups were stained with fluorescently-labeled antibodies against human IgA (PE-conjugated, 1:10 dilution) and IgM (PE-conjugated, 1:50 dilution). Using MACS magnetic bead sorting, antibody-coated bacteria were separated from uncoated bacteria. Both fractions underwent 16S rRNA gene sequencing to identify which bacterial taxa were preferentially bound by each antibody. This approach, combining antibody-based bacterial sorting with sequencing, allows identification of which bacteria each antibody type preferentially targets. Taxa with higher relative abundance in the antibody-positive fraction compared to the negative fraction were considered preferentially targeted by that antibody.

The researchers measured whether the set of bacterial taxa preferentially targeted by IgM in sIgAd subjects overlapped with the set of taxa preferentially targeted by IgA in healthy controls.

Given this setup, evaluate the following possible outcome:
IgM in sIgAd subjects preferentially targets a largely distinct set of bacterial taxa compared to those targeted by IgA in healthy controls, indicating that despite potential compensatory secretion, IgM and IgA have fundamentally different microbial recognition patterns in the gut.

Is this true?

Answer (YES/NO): YES